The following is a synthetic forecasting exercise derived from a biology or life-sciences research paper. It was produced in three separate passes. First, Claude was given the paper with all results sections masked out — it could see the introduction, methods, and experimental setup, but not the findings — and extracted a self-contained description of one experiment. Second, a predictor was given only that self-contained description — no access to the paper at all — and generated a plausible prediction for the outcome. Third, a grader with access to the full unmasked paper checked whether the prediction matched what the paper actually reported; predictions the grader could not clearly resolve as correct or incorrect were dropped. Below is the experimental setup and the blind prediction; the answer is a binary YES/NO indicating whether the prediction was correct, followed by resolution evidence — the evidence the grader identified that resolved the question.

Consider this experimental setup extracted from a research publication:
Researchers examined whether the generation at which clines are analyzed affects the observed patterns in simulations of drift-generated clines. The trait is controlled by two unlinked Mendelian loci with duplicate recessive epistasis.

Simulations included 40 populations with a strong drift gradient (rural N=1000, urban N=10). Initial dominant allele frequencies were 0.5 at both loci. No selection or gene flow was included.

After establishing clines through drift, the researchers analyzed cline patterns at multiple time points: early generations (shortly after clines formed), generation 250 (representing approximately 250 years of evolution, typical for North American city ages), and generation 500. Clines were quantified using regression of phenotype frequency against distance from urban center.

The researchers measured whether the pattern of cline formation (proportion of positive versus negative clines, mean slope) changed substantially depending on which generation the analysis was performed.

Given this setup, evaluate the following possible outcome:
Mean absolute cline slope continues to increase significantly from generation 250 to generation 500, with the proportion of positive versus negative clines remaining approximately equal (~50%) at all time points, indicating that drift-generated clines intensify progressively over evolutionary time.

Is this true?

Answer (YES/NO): NO